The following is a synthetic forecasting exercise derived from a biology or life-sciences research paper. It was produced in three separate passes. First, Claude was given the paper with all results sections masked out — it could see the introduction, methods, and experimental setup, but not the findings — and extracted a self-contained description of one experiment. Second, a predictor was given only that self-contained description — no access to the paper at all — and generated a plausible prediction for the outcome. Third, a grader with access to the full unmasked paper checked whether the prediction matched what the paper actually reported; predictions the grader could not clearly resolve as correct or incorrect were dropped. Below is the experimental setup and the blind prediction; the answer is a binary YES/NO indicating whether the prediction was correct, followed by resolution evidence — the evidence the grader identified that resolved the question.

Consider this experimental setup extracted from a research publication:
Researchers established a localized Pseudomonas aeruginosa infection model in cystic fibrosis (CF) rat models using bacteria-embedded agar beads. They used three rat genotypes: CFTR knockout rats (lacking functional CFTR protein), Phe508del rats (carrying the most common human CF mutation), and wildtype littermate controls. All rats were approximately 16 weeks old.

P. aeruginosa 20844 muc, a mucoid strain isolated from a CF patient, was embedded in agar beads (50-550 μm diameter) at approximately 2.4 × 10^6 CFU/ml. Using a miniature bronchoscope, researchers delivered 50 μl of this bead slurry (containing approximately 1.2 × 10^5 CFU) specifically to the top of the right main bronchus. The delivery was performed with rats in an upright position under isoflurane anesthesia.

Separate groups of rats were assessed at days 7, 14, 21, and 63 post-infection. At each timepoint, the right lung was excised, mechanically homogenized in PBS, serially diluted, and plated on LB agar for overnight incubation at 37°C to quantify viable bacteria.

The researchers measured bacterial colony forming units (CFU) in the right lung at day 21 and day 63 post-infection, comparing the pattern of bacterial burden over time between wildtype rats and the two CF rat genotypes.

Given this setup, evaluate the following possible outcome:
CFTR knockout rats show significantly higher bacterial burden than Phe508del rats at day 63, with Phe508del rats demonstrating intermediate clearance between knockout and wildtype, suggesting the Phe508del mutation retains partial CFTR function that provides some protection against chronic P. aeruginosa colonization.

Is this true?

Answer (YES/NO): NO